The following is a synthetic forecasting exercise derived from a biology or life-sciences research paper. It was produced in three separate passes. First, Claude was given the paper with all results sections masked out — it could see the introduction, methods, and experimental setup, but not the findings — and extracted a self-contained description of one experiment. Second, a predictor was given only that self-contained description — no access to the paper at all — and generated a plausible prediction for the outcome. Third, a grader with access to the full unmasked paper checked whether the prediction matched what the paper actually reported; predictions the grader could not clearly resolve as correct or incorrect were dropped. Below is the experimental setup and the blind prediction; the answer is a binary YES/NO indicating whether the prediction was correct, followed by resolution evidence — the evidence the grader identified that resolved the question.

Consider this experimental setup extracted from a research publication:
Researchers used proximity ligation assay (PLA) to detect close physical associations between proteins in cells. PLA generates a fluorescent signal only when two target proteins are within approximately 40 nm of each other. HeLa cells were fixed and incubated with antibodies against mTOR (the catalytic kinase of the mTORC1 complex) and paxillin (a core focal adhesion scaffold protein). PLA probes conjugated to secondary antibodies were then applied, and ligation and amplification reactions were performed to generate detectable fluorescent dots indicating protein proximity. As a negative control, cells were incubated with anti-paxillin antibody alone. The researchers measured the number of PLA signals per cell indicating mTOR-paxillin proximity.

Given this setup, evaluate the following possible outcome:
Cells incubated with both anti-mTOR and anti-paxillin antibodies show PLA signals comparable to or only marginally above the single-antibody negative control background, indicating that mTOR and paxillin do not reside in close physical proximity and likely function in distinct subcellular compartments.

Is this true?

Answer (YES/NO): NO